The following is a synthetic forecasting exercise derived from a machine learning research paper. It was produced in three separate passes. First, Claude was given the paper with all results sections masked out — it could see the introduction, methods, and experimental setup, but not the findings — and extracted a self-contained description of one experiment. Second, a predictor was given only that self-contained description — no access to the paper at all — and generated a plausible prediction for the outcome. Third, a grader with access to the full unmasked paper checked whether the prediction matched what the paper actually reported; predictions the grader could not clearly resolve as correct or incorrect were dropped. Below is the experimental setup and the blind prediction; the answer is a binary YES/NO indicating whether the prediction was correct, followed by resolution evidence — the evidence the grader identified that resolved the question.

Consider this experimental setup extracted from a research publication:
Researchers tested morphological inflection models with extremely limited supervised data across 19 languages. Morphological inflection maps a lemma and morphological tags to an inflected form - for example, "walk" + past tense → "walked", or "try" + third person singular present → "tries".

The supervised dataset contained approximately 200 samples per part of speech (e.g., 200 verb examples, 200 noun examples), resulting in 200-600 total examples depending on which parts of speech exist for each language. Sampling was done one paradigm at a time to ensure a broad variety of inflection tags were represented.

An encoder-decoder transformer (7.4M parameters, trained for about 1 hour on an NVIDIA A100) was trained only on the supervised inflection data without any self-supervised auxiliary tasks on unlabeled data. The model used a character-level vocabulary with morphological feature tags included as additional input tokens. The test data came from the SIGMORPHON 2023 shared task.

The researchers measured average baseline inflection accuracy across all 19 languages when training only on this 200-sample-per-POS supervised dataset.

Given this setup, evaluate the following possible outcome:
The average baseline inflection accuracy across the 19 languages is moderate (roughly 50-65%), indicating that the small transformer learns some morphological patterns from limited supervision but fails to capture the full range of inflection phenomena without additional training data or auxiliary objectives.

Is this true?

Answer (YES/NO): NO